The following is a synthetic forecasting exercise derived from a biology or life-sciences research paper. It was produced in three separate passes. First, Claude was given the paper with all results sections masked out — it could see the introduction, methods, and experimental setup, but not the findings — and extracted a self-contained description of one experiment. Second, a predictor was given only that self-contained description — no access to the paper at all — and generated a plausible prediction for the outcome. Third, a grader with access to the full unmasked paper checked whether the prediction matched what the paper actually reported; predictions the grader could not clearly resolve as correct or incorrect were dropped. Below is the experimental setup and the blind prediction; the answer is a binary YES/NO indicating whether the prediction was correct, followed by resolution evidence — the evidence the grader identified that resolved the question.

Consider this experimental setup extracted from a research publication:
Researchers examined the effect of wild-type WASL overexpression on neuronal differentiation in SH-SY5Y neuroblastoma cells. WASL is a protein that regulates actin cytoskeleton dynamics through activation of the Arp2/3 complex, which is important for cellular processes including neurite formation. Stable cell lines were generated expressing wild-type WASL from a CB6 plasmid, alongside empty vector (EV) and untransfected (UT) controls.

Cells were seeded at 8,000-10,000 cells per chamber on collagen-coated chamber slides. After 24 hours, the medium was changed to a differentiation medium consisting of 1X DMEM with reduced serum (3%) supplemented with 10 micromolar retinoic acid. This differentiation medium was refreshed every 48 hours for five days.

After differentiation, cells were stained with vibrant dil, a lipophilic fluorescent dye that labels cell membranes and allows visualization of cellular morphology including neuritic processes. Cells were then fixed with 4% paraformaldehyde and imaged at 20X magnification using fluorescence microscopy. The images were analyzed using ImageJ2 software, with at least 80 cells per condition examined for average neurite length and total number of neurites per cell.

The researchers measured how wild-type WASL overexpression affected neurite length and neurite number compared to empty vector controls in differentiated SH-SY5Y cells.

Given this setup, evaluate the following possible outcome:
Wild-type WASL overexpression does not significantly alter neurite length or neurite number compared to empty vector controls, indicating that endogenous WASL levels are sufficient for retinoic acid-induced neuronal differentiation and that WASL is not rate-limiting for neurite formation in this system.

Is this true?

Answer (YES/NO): YES